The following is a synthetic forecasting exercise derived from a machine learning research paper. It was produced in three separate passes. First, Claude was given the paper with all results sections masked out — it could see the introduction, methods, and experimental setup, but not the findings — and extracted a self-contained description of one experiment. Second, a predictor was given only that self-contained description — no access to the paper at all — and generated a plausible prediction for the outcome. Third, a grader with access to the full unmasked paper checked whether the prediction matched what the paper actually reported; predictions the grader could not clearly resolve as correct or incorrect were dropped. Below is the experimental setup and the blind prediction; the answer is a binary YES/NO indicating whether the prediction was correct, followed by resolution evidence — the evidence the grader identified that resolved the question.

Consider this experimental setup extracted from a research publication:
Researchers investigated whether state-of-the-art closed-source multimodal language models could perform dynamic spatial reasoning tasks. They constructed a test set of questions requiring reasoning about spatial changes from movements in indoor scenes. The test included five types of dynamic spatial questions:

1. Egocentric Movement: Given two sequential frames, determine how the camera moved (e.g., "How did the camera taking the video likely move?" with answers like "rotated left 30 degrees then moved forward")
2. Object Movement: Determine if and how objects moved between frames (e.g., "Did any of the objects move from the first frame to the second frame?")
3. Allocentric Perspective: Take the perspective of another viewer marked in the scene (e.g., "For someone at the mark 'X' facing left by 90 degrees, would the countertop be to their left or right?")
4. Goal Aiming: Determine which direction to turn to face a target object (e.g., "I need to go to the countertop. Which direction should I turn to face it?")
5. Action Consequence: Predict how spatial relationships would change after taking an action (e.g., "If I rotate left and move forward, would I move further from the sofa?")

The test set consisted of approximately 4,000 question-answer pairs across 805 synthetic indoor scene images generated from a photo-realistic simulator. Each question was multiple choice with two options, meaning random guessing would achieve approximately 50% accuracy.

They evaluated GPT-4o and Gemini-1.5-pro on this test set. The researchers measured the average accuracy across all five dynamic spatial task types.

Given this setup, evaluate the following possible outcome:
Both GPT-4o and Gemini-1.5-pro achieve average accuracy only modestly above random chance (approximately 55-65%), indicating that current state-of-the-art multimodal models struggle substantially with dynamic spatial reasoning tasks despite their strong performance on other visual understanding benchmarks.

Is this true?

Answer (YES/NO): NO